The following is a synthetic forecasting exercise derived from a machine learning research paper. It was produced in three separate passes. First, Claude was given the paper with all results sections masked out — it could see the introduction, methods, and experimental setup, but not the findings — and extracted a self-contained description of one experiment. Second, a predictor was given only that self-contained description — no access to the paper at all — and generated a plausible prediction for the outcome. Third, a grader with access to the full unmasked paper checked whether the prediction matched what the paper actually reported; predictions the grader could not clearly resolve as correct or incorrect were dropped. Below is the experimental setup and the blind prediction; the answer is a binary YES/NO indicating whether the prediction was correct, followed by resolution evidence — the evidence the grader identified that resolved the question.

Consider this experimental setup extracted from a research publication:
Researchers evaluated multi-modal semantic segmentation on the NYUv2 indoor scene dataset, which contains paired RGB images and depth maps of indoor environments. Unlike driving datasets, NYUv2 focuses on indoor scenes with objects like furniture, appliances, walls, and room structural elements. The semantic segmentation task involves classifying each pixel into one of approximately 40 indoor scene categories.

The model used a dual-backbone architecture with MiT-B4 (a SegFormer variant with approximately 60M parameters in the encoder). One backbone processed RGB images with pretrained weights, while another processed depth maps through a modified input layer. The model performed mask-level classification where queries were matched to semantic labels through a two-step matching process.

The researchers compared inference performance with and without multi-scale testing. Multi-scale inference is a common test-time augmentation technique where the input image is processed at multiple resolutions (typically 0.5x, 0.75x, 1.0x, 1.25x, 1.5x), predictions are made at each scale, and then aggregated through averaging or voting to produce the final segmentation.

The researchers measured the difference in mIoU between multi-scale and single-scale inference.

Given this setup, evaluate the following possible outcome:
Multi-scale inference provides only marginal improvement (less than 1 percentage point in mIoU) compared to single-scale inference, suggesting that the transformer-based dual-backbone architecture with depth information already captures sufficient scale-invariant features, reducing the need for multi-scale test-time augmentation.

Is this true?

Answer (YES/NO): YES